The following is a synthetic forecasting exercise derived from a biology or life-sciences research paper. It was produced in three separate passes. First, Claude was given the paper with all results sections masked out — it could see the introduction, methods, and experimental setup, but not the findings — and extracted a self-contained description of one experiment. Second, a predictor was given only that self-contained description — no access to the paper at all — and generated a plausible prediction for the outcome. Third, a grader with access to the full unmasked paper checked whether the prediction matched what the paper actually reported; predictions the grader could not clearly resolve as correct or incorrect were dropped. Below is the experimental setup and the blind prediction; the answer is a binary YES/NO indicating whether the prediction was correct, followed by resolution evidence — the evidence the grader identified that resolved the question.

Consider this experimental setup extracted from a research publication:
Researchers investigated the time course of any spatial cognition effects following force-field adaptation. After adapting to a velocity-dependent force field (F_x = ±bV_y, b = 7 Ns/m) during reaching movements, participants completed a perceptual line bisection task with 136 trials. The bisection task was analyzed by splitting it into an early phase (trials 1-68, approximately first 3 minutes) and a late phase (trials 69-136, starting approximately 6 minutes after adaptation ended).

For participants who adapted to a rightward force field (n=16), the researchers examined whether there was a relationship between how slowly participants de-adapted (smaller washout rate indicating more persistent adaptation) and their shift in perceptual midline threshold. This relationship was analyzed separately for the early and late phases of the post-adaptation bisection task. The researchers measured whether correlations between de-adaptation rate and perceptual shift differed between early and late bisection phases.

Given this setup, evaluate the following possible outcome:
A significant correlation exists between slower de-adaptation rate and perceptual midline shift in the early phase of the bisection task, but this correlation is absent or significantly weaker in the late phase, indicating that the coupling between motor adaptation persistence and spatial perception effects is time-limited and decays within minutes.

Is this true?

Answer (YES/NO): NO